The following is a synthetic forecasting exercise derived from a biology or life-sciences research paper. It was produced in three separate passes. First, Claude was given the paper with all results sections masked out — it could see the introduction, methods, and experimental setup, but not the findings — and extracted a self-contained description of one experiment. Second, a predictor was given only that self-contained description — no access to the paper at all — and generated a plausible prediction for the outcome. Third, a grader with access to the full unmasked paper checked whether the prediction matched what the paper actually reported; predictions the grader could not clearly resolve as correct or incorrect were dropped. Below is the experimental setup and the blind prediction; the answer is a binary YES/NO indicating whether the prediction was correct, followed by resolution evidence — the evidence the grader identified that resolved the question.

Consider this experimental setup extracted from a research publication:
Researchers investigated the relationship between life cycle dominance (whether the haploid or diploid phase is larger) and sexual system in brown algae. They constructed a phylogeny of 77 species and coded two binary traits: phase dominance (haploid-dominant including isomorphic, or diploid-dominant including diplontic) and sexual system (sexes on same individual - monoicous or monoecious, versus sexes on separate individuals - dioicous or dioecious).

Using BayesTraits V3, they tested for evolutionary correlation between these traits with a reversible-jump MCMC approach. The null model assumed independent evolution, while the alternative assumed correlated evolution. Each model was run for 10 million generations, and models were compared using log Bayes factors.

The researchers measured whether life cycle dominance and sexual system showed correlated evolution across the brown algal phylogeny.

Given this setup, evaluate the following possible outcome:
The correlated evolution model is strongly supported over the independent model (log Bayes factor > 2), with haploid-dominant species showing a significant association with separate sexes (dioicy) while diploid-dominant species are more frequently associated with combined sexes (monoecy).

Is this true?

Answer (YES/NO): NO